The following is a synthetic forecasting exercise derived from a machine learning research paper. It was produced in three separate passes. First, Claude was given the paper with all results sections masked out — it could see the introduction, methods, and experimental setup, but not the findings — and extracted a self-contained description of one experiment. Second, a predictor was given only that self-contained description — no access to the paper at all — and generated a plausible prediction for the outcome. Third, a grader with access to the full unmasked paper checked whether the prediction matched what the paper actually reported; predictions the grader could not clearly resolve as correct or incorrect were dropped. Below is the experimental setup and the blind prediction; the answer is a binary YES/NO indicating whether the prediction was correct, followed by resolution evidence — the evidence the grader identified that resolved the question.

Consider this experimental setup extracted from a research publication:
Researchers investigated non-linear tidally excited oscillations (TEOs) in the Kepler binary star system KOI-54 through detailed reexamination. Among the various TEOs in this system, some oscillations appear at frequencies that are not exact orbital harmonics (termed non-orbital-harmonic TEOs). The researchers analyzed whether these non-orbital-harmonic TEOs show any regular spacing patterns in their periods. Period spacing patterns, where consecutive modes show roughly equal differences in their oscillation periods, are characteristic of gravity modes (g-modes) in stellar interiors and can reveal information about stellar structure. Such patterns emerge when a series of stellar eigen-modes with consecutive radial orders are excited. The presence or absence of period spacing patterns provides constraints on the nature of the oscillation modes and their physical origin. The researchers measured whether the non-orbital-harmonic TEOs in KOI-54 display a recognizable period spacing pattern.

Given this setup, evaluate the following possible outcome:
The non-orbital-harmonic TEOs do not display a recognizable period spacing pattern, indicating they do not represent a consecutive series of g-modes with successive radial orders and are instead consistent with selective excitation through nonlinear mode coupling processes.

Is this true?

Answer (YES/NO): NO